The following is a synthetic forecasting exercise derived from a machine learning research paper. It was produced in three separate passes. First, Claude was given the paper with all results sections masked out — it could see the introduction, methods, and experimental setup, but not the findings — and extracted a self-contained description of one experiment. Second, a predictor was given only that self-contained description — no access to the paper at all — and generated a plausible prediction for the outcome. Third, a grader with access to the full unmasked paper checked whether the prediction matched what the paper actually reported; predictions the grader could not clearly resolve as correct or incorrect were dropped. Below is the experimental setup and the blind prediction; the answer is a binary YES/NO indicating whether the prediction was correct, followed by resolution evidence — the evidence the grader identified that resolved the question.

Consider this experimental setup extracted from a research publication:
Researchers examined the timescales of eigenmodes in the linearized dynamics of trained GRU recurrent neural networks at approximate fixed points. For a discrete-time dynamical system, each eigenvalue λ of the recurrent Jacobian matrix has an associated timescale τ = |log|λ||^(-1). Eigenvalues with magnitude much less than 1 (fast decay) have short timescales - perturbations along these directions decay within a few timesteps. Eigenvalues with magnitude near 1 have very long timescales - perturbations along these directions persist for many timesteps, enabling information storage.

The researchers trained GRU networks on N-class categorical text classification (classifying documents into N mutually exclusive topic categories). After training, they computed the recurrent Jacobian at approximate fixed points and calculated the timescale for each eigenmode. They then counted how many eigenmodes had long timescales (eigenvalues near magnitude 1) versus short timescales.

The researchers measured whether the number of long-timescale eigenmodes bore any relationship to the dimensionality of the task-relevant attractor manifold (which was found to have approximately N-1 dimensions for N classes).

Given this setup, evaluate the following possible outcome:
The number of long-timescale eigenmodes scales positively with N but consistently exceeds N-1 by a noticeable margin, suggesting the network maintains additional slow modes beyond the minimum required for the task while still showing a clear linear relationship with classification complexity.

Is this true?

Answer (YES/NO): NO